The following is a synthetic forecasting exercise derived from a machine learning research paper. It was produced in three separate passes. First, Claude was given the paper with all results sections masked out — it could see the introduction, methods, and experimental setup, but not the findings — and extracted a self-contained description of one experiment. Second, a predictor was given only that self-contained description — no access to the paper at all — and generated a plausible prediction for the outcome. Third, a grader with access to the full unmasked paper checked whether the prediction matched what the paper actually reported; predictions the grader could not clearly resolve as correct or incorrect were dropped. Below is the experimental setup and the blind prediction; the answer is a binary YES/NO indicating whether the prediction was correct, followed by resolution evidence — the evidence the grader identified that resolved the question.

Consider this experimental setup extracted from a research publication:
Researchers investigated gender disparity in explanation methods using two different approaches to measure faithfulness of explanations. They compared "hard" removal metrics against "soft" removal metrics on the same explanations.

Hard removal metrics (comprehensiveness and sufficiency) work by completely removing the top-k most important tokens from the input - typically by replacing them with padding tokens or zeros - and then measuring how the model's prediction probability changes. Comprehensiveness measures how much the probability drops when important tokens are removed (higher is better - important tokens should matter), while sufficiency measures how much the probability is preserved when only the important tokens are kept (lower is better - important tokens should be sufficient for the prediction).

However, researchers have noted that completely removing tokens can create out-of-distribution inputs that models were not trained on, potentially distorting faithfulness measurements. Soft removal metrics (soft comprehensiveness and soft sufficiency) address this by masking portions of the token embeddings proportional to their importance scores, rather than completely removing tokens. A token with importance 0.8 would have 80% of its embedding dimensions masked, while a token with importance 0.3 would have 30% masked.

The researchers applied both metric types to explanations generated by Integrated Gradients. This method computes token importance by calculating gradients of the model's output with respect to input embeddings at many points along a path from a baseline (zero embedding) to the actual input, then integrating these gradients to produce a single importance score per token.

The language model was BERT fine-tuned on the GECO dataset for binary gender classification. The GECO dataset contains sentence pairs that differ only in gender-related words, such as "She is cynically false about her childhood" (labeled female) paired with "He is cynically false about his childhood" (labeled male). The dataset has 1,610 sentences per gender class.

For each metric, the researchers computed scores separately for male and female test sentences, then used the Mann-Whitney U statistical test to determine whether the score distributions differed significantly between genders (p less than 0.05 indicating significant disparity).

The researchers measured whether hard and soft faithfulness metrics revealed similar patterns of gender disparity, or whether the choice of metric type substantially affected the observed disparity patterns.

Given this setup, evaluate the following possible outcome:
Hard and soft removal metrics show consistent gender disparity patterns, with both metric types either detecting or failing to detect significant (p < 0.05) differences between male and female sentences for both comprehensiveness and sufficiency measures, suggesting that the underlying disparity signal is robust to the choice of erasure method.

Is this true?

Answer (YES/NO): NO